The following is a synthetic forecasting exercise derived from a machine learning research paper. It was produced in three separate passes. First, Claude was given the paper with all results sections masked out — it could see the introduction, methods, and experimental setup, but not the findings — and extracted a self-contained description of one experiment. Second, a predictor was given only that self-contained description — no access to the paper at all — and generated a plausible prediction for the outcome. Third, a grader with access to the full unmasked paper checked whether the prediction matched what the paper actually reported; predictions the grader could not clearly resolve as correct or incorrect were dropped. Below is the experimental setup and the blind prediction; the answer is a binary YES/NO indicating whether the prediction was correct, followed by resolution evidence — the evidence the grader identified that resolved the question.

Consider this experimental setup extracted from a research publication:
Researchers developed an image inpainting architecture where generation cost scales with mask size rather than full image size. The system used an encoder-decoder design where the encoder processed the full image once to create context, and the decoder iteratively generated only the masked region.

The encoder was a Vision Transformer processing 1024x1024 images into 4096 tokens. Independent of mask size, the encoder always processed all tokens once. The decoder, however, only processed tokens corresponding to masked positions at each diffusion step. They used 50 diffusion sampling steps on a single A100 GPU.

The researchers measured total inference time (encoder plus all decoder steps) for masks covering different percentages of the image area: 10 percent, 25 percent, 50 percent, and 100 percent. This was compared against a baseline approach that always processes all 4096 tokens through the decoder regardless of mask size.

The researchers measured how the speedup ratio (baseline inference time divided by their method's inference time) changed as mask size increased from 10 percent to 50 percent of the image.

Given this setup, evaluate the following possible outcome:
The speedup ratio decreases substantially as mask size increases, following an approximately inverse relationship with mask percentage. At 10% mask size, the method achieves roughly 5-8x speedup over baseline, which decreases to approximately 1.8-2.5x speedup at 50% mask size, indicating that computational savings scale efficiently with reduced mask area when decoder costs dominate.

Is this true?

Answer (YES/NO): NO